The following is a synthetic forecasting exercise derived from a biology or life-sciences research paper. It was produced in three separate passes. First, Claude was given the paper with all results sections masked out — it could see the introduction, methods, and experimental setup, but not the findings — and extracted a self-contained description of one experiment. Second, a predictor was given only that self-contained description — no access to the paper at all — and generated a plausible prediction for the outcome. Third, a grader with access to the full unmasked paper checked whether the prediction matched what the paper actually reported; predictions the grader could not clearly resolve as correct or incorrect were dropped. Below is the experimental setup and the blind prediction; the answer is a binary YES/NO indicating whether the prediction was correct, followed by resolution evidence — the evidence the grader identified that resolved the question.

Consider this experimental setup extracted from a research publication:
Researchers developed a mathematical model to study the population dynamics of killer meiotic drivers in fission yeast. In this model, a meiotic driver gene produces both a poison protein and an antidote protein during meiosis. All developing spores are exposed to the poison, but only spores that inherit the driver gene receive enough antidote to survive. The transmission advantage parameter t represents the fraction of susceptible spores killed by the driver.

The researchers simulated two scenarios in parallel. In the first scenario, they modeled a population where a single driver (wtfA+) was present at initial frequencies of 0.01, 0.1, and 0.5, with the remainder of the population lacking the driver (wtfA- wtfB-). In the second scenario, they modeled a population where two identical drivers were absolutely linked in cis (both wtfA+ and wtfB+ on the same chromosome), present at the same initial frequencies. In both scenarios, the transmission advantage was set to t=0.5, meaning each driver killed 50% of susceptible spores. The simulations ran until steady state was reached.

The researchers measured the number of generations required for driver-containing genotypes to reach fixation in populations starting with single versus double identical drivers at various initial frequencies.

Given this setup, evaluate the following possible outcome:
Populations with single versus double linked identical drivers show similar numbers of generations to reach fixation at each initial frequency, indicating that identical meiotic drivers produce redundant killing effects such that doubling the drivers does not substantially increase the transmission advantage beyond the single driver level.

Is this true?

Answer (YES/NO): NO